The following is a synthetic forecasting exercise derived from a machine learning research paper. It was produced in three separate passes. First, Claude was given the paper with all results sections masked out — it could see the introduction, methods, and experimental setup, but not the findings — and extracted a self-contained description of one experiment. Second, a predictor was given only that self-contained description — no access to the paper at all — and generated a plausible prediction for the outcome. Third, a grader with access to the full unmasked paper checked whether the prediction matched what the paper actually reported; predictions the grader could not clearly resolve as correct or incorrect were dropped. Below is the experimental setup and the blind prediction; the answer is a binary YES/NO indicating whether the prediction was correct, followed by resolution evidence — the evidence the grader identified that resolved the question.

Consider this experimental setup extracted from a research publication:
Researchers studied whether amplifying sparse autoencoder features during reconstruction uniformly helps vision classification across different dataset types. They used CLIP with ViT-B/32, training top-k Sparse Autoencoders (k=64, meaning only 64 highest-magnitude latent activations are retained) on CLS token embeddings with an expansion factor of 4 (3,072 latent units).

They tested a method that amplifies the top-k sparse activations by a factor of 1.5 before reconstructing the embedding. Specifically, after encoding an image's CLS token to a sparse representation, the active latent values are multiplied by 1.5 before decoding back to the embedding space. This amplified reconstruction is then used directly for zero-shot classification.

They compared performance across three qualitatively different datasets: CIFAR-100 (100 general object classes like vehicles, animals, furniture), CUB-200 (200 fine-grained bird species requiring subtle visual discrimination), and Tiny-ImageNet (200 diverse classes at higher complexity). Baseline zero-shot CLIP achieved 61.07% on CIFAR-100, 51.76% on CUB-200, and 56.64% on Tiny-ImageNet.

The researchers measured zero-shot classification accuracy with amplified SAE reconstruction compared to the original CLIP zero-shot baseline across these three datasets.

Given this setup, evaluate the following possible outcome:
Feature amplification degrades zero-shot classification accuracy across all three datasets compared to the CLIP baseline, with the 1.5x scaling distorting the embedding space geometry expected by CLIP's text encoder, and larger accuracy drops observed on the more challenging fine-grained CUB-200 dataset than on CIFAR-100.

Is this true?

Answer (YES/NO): NO